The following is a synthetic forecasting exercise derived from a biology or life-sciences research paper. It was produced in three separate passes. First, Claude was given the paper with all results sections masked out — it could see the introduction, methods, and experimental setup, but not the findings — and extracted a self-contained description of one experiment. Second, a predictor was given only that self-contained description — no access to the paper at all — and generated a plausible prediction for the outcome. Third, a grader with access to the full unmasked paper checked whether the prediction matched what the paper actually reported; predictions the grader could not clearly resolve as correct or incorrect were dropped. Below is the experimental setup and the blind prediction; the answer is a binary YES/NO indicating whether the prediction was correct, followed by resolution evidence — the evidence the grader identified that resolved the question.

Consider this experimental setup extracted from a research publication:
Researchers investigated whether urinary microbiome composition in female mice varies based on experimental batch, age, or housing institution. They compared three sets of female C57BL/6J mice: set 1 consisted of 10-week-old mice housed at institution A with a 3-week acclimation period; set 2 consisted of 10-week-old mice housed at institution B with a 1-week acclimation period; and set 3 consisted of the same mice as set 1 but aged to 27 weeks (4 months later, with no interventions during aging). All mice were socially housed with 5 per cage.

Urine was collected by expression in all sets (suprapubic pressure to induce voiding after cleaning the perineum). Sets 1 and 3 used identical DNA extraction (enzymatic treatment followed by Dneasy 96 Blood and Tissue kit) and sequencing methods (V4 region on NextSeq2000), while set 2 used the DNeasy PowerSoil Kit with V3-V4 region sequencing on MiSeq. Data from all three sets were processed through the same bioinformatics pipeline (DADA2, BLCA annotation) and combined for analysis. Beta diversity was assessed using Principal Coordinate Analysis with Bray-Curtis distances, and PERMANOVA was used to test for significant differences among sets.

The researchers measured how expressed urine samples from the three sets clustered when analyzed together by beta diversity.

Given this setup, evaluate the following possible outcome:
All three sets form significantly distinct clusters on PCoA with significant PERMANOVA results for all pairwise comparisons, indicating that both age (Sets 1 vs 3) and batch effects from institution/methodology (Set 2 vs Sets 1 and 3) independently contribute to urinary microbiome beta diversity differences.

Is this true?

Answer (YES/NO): NO